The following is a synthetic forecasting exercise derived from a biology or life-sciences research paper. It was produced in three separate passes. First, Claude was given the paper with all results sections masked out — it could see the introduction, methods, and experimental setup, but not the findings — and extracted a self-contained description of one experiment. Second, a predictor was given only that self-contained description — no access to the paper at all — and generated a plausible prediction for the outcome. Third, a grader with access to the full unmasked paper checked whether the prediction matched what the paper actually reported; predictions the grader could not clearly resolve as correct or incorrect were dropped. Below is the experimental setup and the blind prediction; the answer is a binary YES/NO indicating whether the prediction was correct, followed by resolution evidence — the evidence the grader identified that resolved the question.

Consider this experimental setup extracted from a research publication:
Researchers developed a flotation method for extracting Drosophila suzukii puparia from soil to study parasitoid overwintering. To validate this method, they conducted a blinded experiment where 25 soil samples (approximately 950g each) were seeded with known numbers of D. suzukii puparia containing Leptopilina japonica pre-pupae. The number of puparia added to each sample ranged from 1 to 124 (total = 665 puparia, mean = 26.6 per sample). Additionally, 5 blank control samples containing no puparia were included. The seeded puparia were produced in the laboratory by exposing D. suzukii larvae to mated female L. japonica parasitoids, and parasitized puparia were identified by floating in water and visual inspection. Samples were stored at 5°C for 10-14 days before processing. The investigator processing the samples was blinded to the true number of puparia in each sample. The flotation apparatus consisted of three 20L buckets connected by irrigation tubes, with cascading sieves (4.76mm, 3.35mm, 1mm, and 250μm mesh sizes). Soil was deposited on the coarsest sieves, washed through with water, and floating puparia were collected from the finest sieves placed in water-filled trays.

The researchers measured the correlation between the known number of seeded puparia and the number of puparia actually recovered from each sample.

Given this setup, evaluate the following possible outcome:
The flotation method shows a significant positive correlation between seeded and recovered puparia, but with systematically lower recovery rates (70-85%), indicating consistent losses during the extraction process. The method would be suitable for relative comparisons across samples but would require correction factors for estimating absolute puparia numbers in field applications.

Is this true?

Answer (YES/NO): NO